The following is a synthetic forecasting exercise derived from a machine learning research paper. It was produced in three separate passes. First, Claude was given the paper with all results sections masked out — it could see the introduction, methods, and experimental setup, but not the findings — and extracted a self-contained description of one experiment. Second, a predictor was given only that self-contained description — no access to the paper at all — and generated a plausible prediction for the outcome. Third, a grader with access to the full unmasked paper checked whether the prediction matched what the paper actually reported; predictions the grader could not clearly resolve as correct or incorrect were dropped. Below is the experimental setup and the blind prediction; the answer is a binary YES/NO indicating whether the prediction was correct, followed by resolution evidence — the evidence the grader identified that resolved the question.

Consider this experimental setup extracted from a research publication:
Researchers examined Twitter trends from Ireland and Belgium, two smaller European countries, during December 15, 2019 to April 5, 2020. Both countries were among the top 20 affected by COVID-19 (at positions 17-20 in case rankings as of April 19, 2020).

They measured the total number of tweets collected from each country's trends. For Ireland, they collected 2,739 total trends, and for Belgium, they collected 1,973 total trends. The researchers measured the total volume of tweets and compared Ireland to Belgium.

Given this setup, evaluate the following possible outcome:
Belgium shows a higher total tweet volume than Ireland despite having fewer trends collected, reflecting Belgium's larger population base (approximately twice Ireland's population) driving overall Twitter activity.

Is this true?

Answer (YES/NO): NO